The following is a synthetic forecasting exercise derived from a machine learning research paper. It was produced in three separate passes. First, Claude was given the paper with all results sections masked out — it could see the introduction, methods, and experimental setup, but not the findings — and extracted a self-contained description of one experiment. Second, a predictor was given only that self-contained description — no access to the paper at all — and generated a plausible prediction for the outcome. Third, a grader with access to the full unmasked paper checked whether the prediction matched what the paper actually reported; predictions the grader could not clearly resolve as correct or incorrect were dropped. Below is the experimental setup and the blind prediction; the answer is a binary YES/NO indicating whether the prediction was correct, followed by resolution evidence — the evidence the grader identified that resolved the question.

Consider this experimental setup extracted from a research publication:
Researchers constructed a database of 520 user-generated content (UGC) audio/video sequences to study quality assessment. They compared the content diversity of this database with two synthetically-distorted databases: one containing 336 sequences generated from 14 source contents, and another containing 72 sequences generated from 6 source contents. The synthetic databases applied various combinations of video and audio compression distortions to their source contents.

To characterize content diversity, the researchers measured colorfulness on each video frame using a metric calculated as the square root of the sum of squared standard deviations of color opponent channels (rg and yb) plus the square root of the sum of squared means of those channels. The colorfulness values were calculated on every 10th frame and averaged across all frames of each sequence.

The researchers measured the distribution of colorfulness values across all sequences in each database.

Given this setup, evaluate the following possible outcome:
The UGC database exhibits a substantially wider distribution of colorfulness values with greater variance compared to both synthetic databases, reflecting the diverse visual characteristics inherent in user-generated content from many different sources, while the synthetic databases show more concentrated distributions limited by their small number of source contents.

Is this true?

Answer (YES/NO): NO